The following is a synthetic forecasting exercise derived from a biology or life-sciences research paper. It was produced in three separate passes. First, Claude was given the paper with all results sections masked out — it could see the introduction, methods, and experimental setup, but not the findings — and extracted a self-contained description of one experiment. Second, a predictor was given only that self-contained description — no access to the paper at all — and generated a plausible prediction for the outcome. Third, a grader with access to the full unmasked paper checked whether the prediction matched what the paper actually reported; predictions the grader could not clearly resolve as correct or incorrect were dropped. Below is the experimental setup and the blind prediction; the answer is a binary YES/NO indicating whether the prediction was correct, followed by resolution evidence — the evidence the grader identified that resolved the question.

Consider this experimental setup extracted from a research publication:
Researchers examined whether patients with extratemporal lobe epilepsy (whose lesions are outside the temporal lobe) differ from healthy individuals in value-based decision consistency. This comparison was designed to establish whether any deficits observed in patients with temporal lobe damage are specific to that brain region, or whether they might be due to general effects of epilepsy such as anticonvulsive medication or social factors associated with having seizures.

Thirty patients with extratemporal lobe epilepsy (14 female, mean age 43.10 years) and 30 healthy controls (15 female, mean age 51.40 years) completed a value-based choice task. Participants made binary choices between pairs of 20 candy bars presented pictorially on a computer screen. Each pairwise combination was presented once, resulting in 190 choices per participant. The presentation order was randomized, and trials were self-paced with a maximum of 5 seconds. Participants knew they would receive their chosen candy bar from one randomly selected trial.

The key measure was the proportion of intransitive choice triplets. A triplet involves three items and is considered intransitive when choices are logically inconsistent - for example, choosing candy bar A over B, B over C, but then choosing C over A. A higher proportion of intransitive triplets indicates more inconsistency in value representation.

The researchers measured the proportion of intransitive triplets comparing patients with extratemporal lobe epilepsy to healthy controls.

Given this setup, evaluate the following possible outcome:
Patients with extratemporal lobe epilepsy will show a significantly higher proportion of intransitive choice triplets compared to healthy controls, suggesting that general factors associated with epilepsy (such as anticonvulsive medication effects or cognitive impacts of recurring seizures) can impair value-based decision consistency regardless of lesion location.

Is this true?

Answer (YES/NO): NO